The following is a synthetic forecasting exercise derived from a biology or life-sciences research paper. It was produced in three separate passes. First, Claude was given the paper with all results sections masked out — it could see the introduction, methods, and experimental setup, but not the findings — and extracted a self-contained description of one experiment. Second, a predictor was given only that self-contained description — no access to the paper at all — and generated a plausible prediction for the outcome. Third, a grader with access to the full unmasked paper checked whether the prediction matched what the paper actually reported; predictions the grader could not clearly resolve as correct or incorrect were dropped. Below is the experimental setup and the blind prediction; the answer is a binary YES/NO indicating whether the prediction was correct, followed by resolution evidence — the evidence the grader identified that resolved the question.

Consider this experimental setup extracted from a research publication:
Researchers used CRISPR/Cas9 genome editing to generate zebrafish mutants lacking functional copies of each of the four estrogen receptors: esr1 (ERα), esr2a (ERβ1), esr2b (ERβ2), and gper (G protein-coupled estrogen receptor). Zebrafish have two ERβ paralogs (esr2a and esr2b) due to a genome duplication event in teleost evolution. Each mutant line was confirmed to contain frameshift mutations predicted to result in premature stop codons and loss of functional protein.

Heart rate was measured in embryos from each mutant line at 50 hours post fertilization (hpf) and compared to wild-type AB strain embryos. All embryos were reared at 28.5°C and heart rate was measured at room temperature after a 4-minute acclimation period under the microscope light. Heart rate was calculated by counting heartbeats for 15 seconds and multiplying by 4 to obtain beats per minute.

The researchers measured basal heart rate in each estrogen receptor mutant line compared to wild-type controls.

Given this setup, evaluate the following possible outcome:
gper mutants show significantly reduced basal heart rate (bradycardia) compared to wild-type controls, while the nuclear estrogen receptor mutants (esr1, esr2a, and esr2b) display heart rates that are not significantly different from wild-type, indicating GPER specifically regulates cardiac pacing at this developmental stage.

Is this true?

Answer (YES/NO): YES